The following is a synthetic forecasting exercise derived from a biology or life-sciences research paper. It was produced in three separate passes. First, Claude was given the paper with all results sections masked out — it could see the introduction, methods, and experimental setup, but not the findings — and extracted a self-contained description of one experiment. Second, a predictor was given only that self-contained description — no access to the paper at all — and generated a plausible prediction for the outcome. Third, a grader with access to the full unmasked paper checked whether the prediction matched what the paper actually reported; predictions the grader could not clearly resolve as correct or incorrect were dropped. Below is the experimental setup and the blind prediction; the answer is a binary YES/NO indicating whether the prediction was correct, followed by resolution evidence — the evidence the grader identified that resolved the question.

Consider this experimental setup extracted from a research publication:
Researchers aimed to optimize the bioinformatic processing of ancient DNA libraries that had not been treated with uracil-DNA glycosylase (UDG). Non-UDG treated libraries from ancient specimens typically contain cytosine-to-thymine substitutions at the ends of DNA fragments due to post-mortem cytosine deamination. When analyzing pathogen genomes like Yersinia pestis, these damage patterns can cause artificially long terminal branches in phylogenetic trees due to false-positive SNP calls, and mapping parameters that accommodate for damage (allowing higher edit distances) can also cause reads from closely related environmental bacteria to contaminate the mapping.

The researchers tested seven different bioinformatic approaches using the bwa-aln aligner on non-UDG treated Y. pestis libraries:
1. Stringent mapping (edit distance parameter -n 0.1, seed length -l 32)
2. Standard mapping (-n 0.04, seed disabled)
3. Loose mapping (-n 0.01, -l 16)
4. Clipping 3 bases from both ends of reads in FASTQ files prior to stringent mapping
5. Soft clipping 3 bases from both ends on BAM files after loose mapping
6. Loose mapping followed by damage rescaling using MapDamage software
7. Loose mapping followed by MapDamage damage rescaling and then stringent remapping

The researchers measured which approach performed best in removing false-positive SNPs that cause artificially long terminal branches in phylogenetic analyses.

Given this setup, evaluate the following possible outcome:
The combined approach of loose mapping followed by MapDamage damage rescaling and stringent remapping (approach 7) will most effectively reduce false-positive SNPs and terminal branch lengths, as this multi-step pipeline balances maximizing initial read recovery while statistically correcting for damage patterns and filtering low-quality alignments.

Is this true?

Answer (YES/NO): YES